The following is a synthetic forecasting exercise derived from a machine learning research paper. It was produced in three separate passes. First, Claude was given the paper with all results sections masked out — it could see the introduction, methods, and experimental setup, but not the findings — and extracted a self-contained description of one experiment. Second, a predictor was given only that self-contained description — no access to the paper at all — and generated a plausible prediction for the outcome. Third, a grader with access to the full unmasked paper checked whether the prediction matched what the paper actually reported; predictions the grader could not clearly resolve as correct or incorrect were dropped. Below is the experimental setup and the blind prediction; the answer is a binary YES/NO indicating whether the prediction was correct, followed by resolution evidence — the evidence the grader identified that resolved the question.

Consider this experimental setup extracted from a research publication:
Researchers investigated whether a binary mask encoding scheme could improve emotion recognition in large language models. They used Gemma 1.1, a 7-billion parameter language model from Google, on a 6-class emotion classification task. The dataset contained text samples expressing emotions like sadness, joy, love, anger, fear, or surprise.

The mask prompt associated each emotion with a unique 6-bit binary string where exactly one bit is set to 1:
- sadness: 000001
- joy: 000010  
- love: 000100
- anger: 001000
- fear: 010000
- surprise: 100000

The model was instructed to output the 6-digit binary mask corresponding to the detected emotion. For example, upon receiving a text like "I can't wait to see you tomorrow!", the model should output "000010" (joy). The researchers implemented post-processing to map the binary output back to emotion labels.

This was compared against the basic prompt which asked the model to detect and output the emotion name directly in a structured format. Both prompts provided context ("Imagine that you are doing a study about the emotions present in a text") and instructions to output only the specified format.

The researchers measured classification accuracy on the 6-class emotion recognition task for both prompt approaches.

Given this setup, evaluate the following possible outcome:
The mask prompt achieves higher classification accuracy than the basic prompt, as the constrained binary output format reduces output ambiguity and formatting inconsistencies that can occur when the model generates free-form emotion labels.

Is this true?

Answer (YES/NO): NO